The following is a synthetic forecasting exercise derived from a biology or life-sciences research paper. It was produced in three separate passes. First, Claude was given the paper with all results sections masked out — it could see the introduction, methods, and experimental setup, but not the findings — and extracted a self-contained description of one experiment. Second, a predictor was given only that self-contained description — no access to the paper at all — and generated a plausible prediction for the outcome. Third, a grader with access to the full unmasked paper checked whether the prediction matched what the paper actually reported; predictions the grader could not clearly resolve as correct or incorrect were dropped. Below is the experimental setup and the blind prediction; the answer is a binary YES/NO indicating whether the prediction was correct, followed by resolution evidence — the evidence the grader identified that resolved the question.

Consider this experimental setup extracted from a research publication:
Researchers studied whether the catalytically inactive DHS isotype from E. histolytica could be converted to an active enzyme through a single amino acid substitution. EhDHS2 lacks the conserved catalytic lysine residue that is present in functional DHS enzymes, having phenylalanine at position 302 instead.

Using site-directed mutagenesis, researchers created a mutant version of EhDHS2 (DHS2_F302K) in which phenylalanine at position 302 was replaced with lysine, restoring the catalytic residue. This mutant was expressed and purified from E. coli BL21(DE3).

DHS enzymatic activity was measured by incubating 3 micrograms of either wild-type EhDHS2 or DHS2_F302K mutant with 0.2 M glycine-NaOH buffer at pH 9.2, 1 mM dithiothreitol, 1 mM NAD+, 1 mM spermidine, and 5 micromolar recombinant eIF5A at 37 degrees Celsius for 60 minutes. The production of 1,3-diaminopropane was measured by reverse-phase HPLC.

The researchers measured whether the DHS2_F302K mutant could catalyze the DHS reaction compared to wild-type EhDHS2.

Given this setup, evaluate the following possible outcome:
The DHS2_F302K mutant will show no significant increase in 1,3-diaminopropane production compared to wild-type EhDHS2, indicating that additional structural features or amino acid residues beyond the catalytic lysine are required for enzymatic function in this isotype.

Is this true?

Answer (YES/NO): YES